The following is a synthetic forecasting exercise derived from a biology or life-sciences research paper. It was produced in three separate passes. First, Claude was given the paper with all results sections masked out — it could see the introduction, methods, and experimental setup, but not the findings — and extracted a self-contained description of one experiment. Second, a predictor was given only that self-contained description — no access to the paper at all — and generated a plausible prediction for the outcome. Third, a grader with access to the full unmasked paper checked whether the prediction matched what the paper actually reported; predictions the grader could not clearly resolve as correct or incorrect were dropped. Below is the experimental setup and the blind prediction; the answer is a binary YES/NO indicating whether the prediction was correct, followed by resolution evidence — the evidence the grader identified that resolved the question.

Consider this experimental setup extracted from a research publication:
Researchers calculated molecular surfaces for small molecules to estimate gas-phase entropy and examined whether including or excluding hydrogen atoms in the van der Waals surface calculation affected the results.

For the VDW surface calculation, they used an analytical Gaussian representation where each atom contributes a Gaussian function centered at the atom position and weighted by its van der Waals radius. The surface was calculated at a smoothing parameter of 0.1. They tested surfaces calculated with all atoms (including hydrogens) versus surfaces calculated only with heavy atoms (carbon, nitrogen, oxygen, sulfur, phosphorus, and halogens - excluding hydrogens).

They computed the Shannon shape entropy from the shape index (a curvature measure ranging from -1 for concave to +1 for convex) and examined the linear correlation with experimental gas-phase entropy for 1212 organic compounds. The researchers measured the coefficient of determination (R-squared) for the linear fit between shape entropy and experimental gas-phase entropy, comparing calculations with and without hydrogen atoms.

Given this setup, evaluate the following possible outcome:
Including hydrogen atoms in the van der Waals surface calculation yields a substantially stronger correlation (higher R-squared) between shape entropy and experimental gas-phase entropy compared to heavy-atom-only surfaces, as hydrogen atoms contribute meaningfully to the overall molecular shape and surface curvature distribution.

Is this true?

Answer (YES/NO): NO